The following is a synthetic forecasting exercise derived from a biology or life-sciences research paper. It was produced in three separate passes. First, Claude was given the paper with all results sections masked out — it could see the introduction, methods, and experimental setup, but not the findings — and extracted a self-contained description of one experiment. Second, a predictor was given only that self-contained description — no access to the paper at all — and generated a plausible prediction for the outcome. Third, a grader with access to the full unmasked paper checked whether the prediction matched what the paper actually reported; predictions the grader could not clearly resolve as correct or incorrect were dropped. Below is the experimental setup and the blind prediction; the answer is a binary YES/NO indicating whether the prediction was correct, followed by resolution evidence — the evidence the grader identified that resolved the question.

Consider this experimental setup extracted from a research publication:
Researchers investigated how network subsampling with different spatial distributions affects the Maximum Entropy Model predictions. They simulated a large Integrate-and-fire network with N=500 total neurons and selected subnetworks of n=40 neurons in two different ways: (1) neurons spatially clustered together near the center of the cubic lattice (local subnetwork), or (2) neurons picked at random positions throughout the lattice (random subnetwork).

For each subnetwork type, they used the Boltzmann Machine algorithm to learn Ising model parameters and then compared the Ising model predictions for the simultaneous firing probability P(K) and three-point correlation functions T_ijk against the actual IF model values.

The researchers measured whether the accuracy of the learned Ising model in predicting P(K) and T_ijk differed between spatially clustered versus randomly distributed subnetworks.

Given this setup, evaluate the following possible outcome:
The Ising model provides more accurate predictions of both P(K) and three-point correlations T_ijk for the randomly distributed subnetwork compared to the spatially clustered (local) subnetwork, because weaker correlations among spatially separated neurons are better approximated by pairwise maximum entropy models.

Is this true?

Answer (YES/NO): NO